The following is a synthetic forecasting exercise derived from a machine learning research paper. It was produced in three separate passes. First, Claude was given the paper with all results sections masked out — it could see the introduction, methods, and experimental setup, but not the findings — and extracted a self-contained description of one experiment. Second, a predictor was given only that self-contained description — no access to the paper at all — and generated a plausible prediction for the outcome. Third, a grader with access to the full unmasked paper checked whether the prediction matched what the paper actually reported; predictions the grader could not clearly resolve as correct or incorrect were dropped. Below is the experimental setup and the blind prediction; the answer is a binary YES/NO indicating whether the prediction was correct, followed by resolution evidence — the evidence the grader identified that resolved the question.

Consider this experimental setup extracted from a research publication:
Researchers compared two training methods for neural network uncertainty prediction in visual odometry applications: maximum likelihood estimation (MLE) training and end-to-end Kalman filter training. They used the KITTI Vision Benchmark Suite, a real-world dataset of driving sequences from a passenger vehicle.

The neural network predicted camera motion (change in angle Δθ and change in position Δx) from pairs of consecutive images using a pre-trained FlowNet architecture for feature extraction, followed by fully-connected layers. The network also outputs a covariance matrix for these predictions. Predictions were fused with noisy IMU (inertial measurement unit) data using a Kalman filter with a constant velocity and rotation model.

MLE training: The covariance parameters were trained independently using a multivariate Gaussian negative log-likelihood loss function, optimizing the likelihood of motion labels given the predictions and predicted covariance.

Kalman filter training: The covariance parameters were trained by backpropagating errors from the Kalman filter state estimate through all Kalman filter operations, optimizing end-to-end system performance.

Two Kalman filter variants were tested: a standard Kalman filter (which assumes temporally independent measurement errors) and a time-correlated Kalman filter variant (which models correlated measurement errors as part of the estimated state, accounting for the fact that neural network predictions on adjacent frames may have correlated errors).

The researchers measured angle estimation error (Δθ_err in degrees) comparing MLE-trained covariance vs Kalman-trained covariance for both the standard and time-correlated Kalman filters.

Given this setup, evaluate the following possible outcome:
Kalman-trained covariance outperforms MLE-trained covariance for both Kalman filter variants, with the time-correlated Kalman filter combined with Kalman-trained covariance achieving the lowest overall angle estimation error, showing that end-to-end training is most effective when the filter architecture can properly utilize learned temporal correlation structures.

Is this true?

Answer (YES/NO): NO